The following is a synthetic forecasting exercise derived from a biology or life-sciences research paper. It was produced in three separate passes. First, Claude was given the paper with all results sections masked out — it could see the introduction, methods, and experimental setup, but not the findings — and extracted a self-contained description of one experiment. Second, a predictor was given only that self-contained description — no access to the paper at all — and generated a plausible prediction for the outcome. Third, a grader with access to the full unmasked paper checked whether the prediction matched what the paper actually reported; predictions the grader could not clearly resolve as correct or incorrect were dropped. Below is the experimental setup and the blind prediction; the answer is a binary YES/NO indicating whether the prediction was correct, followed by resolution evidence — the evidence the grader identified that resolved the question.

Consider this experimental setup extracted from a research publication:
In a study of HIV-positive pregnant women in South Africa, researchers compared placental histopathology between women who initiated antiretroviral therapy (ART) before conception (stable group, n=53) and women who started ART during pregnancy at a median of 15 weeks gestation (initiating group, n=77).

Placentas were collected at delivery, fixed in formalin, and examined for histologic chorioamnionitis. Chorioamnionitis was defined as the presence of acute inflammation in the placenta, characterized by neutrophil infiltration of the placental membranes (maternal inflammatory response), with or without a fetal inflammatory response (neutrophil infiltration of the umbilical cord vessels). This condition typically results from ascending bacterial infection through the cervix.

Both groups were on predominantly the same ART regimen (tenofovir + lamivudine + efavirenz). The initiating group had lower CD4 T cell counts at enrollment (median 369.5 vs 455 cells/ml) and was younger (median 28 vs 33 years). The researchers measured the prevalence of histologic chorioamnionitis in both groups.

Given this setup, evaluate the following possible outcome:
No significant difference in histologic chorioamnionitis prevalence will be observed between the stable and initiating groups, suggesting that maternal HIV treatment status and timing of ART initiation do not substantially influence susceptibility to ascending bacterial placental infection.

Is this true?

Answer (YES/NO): YES